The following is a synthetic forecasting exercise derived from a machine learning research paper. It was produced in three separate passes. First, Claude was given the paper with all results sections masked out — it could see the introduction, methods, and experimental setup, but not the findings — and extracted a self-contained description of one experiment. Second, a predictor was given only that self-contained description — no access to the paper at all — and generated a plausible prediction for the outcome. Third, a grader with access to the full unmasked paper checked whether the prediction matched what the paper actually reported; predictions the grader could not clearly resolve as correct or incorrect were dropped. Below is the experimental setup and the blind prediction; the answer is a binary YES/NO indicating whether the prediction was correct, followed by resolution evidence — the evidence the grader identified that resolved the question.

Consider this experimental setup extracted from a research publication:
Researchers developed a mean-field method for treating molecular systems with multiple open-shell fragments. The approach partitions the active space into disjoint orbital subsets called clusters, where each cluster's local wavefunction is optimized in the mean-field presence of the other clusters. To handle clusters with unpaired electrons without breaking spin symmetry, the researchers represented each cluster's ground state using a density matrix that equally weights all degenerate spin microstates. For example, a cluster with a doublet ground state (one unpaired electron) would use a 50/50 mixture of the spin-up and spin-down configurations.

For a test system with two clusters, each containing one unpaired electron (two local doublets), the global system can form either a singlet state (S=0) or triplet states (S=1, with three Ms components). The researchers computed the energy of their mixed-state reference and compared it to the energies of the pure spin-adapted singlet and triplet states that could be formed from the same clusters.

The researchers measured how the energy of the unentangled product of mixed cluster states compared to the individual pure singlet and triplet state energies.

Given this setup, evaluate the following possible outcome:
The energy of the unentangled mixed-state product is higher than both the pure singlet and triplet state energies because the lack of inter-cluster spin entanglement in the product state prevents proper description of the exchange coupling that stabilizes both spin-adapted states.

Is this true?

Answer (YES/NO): NO